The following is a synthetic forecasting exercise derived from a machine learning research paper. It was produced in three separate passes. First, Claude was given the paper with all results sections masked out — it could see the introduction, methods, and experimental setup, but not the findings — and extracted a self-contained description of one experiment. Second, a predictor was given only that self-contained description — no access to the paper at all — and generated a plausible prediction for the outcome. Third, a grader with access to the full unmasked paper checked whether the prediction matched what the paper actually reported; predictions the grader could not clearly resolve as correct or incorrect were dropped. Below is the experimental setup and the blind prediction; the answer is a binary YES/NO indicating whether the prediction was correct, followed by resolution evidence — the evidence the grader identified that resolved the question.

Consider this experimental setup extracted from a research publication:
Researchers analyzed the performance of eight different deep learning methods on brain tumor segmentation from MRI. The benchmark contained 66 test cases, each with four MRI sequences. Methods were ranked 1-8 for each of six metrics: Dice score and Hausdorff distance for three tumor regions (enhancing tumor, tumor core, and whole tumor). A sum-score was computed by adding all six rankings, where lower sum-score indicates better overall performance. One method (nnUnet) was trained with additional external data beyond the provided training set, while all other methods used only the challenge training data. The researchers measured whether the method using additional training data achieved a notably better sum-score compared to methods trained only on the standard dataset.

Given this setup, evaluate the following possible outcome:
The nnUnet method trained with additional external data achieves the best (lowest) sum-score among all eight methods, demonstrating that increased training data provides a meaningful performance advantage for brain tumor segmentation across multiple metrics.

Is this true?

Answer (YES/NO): NO